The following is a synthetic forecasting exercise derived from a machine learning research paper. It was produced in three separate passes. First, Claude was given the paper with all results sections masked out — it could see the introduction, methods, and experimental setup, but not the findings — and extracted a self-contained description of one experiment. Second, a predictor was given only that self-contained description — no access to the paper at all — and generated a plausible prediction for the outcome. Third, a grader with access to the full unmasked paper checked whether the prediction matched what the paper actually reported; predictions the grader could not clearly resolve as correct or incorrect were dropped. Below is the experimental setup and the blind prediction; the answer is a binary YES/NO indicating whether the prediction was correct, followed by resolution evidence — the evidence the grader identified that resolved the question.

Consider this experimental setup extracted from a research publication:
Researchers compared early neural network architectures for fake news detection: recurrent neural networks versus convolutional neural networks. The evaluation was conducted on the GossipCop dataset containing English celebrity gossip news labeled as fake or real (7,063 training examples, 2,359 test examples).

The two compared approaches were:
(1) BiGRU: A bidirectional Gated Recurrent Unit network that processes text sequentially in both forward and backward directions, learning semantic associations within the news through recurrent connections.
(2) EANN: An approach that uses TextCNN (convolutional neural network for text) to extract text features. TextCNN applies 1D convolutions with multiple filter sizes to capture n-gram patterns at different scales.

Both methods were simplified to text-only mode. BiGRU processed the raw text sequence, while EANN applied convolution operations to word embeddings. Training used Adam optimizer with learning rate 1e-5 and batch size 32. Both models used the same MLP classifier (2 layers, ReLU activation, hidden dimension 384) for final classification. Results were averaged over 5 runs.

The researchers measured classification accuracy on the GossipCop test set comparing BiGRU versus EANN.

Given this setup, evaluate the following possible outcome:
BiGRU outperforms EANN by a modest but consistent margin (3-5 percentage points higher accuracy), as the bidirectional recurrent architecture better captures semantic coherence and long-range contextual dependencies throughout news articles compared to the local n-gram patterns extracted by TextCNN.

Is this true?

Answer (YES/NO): NO